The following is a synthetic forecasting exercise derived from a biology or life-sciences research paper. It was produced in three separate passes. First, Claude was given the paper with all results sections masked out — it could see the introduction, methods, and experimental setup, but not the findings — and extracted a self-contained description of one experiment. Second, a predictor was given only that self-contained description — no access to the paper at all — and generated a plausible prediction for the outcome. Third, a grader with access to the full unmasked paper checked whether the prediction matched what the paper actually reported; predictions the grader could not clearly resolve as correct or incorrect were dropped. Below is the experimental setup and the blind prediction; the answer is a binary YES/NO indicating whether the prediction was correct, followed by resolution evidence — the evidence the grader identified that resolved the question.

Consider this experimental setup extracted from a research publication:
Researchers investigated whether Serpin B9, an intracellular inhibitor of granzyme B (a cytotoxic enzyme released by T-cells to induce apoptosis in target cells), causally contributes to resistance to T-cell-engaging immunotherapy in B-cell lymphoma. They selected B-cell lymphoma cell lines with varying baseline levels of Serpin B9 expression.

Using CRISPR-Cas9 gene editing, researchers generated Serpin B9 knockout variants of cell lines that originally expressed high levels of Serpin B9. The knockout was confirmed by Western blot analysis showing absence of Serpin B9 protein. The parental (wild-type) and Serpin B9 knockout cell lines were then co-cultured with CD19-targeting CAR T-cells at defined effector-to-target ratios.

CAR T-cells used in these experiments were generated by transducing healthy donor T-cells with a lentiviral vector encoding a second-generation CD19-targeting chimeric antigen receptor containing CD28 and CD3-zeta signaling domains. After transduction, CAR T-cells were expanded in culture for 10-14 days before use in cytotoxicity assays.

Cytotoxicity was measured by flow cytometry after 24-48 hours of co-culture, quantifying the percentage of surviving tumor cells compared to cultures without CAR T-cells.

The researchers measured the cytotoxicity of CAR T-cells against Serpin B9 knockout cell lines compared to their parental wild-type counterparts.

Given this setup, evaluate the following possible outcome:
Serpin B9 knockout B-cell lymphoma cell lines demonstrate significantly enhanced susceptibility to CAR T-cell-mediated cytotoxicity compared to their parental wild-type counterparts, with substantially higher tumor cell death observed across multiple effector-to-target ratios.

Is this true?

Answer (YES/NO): YES